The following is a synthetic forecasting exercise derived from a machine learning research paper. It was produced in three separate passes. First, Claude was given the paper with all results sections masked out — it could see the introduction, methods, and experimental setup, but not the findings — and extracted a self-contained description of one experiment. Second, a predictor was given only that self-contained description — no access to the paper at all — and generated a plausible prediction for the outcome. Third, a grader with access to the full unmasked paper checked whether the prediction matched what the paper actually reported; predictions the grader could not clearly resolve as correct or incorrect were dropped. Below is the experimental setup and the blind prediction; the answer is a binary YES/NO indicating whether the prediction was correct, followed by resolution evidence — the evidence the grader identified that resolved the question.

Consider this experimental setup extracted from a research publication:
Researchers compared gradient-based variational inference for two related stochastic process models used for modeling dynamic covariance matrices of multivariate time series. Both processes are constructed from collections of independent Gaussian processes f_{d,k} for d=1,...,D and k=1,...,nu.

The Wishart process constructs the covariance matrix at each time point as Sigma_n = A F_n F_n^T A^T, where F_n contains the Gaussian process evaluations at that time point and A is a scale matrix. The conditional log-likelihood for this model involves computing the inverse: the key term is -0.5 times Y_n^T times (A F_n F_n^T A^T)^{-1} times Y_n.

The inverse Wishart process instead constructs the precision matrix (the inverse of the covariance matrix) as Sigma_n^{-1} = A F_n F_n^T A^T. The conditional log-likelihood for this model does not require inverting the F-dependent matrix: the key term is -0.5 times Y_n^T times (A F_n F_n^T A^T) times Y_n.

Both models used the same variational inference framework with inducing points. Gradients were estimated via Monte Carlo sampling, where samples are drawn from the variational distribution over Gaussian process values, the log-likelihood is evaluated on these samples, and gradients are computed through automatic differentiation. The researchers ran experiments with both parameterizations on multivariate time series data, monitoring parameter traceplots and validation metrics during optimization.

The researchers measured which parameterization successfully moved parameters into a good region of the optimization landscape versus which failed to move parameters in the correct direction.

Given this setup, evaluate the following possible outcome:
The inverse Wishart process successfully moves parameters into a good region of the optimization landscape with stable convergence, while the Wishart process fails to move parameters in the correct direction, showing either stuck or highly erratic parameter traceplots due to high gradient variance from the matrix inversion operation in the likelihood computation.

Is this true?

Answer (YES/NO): YES